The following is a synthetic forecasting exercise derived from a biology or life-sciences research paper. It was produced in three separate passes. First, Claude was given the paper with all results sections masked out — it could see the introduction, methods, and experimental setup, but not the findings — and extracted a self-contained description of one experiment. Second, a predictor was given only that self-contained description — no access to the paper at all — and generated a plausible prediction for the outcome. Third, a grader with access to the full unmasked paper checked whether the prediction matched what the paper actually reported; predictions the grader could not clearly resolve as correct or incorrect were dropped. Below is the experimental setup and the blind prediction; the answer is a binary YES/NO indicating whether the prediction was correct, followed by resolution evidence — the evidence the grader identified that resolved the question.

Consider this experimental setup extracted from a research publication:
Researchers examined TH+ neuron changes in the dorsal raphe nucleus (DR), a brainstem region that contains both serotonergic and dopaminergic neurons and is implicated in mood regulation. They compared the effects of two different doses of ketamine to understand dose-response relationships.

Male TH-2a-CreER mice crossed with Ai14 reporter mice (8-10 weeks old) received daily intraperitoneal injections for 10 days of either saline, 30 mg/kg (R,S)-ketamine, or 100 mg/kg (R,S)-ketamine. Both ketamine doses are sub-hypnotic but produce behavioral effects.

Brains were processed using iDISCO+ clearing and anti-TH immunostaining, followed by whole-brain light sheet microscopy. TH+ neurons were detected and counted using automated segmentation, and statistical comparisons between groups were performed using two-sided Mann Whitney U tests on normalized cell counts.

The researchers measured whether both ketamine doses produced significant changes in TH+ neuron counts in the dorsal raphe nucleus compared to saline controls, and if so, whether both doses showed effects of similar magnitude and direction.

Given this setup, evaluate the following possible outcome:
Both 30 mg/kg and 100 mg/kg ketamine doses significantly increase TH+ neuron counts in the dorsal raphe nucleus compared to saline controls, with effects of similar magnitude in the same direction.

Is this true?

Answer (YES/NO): NO